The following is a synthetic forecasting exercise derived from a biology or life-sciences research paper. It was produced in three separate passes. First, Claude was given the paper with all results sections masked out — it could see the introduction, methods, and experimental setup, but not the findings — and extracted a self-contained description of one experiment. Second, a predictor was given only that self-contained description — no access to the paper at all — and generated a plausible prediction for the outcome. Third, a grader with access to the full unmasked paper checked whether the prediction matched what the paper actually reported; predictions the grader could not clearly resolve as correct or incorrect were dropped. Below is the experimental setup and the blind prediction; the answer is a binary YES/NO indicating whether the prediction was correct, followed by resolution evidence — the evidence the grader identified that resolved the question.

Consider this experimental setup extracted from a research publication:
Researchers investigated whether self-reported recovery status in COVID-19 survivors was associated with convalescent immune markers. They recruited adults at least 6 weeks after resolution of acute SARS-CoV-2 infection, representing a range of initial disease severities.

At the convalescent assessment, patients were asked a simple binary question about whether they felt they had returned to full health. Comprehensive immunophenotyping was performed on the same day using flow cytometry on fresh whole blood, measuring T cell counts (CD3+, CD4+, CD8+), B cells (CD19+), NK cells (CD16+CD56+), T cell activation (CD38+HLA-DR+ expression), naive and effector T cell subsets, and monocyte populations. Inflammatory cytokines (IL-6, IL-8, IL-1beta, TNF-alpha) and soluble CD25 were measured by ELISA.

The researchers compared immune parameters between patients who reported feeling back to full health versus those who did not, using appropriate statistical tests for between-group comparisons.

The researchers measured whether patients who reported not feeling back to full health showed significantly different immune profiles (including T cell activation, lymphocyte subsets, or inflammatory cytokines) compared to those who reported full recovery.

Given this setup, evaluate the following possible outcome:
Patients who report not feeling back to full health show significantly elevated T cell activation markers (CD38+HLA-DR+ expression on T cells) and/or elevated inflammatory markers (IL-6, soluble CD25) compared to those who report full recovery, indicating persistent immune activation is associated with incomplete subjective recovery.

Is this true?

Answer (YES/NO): NO